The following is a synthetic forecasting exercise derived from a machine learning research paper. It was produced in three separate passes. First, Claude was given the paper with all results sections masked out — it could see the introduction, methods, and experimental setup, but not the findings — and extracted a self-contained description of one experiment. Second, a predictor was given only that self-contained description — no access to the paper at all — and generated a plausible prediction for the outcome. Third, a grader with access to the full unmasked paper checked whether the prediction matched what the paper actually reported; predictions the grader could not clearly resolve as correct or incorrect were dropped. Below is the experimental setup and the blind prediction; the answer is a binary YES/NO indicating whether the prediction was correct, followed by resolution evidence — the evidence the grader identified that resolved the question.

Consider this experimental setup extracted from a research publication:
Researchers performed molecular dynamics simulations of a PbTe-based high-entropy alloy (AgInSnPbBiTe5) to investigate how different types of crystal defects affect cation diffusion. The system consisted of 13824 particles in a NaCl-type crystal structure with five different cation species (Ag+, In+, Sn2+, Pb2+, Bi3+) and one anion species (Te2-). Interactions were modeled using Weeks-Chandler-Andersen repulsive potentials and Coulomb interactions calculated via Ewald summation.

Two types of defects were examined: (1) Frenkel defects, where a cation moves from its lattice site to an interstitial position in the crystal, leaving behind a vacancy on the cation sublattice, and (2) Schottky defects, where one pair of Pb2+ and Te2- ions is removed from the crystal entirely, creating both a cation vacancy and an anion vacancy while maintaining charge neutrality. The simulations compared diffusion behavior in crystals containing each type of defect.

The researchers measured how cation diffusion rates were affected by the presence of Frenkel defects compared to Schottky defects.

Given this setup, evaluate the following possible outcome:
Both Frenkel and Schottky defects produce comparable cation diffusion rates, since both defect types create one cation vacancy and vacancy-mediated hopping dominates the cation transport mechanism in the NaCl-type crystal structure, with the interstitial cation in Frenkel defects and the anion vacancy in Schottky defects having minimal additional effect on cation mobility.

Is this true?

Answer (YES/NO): NO